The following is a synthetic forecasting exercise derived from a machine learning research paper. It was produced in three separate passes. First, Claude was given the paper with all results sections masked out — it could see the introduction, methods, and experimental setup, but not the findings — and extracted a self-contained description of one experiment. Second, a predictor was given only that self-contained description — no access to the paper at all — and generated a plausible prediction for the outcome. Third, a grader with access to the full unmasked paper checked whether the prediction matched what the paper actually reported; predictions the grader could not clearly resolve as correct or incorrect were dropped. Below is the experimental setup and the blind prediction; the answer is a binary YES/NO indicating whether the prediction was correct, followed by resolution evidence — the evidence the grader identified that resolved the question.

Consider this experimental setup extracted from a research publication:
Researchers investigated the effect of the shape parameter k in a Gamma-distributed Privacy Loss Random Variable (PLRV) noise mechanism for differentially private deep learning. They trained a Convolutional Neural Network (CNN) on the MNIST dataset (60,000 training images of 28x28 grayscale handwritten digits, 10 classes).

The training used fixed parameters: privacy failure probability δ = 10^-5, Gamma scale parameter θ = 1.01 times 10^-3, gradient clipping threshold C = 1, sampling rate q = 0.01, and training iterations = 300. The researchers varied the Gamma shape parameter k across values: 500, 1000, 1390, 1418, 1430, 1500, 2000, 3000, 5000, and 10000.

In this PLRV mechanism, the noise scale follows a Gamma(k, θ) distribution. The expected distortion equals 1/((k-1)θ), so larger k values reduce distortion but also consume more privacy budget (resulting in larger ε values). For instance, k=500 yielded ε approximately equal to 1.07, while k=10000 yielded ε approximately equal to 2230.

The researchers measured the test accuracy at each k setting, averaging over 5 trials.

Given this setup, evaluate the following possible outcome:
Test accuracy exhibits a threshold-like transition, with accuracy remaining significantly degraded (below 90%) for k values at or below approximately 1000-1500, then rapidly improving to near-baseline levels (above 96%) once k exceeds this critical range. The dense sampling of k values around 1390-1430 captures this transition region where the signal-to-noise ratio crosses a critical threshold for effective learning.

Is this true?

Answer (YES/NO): NO